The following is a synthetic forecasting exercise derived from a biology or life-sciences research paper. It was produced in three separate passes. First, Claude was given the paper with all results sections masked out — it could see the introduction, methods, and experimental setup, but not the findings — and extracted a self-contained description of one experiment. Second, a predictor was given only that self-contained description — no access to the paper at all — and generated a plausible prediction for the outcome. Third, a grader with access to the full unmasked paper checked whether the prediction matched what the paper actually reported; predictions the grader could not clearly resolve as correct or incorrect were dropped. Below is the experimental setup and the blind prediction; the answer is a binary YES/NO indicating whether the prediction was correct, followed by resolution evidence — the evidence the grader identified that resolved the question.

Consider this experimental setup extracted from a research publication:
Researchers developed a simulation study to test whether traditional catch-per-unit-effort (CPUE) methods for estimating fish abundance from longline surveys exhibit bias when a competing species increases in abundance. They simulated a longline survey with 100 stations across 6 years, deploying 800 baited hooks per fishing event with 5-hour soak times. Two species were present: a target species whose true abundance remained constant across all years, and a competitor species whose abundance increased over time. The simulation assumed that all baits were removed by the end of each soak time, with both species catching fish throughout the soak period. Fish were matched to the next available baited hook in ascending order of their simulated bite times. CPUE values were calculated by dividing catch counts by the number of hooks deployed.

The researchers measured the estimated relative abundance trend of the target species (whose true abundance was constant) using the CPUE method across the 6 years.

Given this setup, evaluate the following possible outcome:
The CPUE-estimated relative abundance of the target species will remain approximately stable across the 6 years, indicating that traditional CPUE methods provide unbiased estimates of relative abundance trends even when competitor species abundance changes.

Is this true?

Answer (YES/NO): NO